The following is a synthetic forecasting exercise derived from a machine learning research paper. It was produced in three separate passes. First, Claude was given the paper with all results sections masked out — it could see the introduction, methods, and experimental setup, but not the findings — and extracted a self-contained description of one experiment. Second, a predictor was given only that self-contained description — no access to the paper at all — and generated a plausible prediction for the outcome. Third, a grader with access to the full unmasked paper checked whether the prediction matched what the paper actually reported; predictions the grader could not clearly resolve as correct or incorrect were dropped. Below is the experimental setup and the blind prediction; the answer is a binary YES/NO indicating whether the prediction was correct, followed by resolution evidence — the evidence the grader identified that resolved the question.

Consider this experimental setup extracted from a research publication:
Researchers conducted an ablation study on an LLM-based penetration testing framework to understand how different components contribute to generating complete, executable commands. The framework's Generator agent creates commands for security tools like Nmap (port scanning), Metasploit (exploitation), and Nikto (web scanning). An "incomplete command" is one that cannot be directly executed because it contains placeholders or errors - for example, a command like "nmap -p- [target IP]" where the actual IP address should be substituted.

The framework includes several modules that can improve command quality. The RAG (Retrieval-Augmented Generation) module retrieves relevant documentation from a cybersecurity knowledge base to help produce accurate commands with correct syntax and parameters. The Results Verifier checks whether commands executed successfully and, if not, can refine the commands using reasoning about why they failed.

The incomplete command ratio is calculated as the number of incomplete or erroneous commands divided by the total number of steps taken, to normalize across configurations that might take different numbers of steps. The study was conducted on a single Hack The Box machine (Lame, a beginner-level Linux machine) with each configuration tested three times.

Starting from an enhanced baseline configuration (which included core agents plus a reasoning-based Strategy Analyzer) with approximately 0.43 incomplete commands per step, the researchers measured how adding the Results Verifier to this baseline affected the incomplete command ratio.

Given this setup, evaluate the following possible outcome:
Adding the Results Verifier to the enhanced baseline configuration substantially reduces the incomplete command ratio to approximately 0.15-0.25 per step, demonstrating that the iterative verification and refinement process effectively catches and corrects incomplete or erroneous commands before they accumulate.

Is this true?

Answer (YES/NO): NO